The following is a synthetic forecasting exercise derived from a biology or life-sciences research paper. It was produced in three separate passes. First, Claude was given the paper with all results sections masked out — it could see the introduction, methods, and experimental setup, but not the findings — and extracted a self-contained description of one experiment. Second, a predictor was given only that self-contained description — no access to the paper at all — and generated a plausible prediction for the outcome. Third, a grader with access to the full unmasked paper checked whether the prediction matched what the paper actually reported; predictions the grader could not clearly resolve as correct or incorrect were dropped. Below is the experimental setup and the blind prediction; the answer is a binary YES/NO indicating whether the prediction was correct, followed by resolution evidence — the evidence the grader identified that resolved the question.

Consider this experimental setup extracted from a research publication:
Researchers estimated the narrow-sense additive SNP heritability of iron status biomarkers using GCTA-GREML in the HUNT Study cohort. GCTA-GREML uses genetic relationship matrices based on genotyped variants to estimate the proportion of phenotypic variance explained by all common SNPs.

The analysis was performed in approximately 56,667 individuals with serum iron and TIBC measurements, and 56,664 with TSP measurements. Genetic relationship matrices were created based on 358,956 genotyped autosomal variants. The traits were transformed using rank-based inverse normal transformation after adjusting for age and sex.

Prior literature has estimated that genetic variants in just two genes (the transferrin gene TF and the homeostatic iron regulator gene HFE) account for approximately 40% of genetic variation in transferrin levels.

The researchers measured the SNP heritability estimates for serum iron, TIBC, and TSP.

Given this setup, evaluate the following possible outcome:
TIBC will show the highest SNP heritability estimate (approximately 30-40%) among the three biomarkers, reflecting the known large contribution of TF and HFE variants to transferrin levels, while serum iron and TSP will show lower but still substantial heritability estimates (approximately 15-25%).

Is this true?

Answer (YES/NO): NO